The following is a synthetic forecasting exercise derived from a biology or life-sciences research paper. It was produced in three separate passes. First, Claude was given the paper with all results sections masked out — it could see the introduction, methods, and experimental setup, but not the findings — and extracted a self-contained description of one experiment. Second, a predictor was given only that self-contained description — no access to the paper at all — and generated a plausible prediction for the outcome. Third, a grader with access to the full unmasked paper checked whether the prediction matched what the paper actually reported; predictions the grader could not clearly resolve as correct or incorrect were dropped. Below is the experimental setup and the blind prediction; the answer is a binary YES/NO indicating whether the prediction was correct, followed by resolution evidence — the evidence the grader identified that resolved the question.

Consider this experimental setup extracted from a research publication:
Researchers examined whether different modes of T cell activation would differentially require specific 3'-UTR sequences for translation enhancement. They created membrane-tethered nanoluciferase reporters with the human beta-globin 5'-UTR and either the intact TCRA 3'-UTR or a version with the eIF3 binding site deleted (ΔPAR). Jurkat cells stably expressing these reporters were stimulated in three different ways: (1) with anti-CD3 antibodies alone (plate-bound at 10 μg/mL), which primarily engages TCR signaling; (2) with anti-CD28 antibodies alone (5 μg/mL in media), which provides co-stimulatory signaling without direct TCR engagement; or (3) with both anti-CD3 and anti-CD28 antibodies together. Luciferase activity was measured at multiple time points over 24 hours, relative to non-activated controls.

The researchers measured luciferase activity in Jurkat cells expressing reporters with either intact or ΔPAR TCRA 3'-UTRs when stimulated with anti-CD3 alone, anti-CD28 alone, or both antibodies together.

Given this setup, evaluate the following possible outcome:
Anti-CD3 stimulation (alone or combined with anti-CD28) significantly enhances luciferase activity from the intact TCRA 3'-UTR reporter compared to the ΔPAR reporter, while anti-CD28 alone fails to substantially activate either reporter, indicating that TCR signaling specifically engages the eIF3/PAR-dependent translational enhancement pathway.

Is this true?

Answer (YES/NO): NO